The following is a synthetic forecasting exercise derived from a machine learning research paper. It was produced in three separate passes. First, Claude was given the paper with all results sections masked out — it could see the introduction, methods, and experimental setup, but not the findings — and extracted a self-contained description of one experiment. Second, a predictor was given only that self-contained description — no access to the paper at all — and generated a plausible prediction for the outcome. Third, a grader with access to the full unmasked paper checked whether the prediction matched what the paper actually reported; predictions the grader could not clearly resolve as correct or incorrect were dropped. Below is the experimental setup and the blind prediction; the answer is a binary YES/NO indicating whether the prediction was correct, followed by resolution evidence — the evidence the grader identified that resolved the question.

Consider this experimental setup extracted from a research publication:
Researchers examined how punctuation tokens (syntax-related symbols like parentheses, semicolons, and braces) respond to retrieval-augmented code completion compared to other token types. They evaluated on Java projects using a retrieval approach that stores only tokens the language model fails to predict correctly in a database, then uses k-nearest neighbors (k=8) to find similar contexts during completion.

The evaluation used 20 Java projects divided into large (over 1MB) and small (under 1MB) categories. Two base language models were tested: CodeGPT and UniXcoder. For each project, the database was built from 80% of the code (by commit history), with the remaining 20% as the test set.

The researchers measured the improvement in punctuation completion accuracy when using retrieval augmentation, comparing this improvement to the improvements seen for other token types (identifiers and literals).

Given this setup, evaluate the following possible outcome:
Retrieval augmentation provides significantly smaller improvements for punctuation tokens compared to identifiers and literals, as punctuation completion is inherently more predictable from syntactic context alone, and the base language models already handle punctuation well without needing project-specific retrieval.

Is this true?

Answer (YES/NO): NO